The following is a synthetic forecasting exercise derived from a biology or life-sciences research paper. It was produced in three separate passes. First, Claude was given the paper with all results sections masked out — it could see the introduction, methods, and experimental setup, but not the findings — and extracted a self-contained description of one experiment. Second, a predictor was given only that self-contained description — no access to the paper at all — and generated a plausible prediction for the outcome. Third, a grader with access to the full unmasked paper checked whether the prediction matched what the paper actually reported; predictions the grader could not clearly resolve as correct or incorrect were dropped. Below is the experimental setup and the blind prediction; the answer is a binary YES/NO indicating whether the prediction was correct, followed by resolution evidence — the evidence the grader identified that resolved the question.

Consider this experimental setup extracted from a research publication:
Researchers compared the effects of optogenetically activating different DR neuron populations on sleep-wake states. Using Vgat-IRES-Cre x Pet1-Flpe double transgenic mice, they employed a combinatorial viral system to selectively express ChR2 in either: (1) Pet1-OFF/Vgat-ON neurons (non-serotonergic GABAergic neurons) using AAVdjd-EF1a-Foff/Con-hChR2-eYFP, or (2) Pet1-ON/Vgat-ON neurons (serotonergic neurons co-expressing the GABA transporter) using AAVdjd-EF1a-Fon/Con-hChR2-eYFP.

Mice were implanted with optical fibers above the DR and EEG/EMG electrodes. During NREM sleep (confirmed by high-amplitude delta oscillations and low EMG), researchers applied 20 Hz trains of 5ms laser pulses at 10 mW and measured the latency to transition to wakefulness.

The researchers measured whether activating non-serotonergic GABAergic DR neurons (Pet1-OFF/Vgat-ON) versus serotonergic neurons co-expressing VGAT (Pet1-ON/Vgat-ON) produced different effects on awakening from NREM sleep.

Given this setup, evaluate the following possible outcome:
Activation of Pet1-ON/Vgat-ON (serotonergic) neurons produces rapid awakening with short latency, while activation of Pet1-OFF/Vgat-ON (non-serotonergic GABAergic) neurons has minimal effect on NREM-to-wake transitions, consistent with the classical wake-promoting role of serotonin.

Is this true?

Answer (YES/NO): NO